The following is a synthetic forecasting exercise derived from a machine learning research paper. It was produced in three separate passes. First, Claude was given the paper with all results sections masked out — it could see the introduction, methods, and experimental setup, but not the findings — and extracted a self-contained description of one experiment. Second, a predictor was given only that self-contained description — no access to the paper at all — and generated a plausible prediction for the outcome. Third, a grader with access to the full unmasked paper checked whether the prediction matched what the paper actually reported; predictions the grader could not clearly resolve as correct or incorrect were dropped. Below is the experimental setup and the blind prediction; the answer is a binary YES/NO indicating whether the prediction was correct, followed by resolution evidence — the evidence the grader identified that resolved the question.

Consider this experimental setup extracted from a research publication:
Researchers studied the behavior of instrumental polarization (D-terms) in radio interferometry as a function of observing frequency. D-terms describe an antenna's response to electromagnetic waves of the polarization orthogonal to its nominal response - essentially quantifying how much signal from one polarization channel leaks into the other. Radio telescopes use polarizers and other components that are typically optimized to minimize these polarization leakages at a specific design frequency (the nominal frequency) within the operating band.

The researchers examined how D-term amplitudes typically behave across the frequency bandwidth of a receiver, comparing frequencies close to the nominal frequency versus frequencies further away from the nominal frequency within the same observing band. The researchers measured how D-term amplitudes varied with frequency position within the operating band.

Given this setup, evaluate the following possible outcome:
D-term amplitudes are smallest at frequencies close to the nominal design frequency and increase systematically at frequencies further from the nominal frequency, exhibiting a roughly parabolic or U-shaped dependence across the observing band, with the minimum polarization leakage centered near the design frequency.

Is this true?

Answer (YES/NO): YES